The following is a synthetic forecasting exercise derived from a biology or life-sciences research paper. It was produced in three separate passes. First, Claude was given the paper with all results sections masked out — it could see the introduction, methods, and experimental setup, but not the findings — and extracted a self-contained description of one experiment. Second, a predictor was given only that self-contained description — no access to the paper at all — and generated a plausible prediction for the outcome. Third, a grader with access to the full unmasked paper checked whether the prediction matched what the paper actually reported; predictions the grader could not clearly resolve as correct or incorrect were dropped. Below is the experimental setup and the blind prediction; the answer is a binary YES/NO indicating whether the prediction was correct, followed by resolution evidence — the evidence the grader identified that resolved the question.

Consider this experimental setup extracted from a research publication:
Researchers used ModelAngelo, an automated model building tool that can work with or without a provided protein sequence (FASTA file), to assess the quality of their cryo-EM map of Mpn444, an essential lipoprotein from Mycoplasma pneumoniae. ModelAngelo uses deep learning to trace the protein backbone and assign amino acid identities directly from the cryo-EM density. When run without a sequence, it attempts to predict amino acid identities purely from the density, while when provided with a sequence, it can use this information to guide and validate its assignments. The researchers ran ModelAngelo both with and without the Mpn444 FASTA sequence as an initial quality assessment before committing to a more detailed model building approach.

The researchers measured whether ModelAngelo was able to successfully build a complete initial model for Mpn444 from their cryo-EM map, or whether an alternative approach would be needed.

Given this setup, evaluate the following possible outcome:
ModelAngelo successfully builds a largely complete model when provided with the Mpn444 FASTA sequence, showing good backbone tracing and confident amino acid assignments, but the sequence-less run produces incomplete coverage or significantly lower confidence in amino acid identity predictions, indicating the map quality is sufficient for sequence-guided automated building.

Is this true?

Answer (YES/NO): NO